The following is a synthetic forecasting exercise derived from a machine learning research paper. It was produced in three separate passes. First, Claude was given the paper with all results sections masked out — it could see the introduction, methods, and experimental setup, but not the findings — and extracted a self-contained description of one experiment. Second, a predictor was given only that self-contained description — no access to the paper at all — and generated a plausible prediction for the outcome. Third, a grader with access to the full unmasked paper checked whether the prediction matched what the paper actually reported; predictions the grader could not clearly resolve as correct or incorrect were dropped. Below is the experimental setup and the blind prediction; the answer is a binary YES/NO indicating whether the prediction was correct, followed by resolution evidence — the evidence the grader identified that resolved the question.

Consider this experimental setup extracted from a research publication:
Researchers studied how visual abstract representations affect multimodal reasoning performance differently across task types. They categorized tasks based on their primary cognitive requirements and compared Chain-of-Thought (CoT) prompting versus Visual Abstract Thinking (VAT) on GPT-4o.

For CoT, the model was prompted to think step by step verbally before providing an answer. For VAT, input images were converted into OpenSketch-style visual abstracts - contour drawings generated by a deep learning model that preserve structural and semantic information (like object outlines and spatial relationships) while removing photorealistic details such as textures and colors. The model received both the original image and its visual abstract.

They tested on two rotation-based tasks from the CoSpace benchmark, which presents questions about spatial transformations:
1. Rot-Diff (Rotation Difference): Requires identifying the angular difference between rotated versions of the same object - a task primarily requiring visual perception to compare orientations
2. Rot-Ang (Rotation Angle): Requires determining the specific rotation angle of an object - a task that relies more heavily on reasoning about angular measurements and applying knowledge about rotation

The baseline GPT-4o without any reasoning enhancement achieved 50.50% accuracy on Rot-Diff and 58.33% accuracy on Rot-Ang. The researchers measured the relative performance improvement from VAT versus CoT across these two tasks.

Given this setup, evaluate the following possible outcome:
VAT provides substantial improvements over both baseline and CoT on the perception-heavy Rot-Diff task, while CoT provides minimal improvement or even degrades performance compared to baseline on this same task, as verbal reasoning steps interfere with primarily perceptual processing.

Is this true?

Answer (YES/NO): NO